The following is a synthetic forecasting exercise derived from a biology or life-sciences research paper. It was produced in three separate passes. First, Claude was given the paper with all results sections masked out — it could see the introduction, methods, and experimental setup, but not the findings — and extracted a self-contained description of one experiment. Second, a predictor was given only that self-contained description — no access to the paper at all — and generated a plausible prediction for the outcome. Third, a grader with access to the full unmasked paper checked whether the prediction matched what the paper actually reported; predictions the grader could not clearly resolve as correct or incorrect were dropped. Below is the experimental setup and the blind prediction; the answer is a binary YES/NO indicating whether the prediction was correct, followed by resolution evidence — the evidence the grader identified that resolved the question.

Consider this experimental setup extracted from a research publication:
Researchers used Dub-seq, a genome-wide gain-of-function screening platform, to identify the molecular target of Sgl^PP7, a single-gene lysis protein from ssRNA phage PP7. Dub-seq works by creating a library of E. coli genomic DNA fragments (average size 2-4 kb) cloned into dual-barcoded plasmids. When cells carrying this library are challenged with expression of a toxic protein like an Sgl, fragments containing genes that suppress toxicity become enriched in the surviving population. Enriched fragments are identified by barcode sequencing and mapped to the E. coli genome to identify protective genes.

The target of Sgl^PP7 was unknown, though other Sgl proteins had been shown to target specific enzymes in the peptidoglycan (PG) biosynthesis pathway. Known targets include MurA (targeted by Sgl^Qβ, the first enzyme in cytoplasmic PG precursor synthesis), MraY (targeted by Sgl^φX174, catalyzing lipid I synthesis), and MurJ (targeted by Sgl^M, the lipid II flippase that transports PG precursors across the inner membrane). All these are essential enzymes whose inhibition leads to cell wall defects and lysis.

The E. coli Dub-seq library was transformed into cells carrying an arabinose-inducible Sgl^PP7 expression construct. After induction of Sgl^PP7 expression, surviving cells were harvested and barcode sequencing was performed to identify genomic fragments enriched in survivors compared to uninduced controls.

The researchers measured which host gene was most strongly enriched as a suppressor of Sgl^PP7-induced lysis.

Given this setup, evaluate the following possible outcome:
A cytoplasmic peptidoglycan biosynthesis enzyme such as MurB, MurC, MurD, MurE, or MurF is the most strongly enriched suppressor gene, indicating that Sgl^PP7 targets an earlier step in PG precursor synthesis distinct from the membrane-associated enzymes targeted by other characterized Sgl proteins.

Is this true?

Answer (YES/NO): NO